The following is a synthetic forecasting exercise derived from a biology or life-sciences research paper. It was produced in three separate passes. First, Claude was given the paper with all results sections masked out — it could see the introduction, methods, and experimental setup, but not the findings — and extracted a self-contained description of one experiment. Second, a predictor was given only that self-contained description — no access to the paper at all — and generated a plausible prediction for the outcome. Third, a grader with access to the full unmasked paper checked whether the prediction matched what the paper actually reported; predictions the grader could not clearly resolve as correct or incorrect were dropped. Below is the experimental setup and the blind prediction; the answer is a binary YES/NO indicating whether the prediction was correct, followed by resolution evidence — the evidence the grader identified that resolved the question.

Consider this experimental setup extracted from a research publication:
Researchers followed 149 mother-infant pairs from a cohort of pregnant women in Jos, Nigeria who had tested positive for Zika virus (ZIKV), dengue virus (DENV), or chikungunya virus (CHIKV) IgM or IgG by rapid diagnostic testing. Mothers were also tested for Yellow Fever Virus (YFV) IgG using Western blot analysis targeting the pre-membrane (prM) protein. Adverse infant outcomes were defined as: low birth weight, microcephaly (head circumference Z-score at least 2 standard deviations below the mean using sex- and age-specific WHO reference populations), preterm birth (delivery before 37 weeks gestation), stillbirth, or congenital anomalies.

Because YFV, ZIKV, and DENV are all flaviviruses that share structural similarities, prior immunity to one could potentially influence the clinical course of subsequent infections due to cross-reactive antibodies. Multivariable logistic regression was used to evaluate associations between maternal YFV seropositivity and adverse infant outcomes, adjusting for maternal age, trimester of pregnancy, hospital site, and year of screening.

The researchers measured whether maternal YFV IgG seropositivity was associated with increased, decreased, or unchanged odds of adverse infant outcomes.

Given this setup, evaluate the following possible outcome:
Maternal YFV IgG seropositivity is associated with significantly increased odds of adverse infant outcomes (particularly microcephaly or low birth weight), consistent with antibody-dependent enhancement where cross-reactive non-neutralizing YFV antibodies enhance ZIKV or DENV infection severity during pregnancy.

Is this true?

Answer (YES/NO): NO